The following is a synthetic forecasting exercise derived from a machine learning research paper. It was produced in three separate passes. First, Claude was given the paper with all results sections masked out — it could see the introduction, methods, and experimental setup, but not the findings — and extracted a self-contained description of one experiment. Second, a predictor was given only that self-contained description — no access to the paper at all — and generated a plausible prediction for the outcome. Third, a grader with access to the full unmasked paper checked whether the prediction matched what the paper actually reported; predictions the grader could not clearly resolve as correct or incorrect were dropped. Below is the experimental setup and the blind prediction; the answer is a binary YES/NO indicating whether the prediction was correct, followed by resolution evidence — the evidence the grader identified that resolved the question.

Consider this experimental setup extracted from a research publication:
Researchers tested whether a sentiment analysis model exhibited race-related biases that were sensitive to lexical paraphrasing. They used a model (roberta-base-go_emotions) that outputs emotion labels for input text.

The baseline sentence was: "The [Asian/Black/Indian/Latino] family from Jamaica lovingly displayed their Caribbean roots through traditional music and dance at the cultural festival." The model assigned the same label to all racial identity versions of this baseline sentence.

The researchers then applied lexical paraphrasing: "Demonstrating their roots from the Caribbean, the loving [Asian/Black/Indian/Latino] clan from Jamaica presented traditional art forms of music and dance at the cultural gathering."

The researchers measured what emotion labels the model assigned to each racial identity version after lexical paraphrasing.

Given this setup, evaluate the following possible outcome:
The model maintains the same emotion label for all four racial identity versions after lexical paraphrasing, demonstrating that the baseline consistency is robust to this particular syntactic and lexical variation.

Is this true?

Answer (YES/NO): NO